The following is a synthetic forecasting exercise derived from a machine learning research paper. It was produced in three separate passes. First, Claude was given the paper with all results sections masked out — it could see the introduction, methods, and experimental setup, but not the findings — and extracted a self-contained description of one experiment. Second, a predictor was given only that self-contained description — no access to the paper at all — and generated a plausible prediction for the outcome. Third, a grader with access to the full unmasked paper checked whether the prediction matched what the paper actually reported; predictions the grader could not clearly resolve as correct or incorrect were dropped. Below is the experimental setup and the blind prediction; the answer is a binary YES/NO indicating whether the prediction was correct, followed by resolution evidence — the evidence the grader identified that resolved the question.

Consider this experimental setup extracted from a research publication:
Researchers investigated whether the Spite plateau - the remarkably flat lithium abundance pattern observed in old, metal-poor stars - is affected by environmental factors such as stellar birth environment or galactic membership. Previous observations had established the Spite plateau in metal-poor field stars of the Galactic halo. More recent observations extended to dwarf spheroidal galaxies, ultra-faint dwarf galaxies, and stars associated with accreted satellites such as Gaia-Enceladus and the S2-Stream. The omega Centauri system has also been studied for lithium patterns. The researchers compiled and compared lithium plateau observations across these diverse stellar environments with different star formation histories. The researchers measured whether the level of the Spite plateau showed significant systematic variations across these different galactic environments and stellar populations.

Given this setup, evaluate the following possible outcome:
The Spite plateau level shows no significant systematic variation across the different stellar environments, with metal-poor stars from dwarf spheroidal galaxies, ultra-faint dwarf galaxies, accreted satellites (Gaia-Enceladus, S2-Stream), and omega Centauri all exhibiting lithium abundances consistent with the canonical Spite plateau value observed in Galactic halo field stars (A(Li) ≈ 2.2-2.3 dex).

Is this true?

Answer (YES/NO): YES